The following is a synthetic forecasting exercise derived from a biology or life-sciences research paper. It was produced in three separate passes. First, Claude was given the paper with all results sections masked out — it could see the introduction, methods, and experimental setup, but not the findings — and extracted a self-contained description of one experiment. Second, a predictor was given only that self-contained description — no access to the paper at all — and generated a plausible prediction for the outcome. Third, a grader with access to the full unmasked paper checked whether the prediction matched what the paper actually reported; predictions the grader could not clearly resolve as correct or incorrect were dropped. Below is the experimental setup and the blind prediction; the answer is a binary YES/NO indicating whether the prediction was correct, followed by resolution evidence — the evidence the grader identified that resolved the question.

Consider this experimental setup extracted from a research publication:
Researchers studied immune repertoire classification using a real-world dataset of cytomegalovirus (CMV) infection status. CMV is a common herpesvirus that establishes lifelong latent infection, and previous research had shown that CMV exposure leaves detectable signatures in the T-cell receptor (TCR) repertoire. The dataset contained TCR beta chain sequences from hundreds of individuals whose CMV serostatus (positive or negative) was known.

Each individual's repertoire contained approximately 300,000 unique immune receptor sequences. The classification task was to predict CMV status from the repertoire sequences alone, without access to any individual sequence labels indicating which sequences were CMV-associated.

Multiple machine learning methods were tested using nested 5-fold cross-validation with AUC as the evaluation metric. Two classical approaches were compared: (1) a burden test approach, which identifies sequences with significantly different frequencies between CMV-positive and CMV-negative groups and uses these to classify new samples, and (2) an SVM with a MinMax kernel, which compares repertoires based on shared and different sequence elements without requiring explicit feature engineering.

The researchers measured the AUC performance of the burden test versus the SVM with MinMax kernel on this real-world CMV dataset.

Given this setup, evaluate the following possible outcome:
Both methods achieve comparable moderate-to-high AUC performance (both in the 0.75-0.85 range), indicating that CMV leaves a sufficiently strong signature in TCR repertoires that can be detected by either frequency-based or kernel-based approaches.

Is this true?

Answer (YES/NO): NO